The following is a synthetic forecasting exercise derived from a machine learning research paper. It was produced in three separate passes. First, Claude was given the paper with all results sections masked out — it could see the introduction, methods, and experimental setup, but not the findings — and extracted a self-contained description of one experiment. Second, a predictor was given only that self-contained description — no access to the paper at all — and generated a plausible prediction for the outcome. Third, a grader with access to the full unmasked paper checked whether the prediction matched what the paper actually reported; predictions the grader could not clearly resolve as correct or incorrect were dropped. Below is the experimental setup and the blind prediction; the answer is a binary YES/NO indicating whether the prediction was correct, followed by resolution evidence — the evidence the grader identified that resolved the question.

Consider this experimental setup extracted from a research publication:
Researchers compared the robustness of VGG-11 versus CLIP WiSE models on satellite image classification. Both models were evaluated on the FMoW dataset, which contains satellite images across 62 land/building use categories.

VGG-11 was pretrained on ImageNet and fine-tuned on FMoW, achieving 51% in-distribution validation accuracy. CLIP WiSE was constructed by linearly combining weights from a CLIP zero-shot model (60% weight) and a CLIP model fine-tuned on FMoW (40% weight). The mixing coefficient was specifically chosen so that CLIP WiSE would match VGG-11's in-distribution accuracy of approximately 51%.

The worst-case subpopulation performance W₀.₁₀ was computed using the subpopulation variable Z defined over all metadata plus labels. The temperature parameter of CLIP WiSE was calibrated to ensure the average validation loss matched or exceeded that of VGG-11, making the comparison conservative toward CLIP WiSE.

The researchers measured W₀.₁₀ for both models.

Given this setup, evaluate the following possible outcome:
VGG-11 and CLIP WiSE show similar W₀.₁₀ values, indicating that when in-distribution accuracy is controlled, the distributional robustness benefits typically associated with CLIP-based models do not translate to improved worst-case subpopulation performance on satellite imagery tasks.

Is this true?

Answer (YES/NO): NO